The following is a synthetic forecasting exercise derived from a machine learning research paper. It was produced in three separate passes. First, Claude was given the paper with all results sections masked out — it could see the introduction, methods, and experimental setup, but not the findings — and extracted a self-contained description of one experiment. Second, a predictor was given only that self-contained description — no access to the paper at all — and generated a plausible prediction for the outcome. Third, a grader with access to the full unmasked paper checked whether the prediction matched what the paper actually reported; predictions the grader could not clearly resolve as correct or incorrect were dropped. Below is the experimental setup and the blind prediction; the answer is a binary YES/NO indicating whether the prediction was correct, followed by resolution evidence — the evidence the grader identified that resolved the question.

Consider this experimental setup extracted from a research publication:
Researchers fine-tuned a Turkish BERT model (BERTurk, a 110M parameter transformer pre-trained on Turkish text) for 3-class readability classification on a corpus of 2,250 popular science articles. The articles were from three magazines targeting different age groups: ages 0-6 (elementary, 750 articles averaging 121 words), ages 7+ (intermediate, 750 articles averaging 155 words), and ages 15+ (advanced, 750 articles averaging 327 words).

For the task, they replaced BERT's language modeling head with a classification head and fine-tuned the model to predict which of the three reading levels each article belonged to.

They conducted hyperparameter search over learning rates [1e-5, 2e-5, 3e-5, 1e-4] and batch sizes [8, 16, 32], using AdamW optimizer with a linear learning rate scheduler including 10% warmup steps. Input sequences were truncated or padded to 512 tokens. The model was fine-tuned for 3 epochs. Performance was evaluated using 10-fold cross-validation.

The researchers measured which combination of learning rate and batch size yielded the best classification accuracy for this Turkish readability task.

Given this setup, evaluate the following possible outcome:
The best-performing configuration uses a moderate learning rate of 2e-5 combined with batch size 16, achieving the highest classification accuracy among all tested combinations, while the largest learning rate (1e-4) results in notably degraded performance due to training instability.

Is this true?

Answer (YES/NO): NO